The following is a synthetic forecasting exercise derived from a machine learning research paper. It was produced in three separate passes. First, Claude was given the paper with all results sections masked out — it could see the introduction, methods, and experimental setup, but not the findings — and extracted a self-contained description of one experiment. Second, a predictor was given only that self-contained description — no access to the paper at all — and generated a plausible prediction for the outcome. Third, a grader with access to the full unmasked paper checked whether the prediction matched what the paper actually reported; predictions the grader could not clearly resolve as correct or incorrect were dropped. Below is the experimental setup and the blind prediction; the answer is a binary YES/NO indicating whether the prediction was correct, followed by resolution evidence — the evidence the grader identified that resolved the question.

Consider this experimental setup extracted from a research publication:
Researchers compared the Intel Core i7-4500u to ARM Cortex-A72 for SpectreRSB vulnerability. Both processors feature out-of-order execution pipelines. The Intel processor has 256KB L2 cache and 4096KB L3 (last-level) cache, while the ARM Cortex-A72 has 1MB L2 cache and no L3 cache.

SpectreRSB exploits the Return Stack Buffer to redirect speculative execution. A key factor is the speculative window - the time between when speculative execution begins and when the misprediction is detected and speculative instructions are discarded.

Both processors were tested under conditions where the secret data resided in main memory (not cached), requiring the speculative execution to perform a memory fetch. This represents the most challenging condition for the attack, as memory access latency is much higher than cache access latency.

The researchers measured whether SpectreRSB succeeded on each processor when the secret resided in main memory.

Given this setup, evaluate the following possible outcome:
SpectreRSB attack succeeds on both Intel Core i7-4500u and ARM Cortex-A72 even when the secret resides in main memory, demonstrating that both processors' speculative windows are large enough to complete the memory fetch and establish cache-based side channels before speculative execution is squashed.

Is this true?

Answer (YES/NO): NO